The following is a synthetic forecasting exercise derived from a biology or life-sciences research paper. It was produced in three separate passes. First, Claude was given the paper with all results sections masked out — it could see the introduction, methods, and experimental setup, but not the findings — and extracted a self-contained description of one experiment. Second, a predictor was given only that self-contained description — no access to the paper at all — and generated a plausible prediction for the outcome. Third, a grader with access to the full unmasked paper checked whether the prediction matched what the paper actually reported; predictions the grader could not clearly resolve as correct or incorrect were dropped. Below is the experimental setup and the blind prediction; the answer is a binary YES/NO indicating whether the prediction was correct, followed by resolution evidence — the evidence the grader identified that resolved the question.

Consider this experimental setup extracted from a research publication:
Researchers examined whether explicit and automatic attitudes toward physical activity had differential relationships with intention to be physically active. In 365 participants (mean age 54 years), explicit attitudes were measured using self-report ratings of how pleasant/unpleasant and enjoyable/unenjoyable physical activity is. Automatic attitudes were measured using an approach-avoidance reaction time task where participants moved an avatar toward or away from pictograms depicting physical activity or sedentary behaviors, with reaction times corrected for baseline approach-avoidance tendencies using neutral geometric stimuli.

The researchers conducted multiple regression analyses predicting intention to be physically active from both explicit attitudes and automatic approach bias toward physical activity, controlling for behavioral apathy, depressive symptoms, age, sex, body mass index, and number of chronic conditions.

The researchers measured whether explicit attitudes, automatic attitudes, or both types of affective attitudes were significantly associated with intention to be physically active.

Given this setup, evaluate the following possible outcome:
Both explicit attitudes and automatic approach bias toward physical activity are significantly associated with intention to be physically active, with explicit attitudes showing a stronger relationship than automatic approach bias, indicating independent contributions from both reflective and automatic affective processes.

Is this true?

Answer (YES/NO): NO